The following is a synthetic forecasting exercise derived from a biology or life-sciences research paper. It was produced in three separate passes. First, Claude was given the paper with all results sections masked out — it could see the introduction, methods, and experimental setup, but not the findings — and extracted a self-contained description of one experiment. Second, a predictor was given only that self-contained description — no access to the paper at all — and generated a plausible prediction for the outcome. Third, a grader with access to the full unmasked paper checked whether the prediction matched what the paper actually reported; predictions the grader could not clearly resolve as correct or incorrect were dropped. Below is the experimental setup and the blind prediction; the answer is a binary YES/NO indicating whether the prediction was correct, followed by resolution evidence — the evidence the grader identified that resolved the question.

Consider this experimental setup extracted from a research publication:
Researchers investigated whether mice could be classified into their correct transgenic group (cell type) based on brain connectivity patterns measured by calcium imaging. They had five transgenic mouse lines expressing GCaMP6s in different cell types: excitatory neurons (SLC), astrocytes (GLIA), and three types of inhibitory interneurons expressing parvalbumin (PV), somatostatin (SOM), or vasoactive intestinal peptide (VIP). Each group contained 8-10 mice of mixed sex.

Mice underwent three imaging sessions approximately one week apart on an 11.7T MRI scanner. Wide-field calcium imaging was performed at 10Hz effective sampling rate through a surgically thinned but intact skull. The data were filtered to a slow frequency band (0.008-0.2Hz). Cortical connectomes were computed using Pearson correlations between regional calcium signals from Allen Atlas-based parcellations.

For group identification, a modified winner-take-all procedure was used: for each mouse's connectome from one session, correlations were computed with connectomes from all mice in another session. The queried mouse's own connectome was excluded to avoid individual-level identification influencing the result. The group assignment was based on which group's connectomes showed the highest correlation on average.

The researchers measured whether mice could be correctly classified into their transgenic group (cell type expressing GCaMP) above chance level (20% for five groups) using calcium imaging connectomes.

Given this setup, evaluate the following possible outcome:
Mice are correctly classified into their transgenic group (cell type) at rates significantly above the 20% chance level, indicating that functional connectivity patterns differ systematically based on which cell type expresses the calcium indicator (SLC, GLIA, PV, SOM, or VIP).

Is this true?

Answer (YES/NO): YES